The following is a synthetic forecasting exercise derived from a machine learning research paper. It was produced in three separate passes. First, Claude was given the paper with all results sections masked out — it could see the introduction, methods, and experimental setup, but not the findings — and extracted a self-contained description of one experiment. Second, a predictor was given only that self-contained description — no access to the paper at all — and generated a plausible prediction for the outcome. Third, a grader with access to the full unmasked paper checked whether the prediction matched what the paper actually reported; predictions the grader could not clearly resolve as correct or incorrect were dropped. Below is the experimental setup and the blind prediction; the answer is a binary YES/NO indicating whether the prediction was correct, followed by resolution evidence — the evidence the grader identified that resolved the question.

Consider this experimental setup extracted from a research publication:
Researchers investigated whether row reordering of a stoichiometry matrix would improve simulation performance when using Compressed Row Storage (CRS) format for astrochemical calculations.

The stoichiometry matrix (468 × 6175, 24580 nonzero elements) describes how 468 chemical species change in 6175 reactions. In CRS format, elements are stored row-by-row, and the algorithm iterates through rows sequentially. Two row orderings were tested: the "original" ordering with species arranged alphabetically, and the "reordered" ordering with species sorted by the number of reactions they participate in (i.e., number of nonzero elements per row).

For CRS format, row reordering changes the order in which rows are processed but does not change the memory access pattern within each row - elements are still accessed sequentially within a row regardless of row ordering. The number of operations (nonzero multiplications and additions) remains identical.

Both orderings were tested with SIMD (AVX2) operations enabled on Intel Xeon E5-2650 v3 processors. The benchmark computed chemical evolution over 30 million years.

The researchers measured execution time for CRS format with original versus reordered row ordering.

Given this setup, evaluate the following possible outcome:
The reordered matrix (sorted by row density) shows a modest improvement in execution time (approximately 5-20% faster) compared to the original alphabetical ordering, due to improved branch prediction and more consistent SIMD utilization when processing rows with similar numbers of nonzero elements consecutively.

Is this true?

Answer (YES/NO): YES